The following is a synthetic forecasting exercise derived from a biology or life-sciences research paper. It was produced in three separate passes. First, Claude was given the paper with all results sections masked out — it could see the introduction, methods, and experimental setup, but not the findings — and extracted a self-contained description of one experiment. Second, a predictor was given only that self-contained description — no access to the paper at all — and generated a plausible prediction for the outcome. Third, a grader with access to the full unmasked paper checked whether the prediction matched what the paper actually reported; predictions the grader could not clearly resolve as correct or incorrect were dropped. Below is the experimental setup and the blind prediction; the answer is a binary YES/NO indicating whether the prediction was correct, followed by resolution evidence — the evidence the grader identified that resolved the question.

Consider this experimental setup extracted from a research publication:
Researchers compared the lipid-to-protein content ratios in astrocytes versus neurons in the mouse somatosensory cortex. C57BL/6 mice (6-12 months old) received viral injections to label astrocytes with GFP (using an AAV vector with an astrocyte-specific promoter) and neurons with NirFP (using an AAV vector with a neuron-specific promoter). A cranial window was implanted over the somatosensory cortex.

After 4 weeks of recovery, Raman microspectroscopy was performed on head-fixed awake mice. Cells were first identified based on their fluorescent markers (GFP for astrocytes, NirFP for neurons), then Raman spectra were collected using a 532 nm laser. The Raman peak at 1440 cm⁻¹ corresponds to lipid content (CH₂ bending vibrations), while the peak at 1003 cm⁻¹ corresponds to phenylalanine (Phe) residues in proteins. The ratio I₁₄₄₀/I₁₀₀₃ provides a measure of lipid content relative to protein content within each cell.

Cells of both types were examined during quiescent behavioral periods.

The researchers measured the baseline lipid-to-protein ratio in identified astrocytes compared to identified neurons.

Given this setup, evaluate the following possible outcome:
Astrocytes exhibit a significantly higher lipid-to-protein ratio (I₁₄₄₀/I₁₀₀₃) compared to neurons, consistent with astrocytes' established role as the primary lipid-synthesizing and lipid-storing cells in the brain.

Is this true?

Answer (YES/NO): NO